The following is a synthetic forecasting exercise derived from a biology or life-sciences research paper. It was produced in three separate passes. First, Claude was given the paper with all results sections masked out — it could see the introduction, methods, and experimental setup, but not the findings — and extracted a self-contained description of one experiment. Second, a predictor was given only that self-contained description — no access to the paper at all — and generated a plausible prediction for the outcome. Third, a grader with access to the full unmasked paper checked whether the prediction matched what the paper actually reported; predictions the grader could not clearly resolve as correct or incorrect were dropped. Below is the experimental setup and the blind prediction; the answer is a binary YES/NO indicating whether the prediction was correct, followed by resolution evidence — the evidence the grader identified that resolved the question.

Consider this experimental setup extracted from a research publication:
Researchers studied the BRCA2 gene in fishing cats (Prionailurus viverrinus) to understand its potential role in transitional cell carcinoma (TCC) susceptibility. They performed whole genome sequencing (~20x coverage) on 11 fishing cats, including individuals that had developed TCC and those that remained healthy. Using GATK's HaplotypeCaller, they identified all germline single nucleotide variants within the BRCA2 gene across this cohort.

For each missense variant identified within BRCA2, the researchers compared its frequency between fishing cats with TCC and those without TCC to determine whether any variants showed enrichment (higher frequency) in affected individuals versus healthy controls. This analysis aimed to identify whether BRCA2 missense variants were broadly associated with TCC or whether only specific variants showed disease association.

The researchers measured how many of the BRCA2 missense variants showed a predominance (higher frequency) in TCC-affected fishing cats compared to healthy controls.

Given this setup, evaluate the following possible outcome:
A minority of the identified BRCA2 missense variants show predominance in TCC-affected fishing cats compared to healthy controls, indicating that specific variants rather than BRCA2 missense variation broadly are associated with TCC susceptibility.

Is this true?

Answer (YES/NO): YES